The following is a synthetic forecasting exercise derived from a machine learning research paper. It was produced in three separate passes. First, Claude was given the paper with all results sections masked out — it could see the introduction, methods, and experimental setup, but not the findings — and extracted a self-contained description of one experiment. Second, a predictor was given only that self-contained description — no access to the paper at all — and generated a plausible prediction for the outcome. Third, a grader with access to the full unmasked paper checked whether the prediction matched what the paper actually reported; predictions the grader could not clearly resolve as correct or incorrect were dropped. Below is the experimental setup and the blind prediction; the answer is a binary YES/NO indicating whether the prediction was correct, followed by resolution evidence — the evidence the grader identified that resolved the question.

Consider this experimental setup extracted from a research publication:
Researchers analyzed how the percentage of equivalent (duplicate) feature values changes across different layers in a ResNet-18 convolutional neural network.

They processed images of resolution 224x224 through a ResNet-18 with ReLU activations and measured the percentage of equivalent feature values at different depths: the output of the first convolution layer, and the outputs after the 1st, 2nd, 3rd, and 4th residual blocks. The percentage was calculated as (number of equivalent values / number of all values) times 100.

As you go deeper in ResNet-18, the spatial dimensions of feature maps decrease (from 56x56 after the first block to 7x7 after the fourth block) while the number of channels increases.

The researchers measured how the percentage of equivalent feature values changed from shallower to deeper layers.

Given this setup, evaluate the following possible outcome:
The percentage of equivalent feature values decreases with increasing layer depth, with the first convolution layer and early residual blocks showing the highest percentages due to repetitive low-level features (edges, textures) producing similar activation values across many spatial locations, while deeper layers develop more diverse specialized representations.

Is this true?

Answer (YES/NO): NO